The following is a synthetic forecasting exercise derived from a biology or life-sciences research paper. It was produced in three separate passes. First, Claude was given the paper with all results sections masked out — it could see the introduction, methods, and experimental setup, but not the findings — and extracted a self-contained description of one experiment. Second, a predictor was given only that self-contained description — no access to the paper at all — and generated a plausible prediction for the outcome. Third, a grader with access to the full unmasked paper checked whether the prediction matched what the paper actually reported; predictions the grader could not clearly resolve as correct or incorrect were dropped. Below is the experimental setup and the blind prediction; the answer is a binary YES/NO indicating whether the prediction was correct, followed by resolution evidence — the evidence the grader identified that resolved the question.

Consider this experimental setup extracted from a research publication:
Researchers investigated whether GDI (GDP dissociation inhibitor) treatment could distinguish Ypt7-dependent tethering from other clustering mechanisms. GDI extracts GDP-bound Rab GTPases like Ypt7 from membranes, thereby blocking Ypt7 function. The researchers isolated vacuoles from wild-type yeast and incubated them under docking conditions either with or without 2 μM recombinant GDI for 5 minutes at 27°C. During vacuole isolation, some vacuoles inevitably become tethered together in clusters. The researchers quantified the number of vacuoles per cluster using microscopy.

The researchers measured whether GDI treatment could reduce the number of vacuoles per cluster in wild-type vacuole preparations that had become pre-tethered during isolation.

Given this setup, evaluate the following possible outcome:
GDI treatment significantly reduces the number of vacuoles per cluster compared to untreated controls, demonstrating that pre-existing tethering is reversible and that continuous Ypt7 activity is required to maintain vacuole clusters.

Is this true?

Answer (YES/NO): NO